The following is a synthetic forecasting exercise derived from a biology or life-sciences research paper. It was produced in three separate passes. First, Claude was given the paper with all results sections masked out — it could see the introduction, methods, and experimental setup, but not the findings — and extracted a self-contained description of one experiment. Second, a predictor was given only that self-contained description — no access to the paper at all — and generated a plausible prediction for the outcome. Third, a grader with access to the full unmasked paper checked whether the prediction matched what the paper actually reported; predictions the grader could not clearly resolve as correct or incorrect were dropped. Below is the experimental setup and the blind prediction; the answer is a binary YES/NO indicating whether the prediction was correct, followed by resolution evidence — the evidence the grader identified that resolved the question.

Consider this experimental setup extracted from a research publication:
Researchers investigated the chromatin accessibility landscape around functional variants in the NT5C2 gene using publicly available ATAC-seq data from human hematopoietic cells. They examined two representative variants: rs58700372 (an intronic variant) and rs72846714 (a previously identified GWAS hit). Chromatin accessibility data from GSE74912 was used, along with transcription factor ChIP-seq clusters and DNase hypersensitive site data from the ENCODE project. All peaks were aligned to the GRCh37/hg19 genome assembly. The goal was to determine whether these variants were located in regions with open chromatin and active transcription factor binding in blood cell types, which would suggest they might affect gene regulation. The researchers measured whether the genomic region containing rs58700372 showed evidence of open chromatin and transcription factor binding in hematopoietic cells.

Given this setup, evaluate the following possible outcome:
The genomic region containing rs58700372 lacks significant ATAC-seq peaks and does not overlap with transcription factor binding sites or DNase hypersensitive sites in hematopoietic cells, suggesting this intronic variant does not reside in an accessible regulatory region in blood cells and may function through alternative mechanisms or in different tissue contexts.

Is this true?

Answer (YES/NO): NO